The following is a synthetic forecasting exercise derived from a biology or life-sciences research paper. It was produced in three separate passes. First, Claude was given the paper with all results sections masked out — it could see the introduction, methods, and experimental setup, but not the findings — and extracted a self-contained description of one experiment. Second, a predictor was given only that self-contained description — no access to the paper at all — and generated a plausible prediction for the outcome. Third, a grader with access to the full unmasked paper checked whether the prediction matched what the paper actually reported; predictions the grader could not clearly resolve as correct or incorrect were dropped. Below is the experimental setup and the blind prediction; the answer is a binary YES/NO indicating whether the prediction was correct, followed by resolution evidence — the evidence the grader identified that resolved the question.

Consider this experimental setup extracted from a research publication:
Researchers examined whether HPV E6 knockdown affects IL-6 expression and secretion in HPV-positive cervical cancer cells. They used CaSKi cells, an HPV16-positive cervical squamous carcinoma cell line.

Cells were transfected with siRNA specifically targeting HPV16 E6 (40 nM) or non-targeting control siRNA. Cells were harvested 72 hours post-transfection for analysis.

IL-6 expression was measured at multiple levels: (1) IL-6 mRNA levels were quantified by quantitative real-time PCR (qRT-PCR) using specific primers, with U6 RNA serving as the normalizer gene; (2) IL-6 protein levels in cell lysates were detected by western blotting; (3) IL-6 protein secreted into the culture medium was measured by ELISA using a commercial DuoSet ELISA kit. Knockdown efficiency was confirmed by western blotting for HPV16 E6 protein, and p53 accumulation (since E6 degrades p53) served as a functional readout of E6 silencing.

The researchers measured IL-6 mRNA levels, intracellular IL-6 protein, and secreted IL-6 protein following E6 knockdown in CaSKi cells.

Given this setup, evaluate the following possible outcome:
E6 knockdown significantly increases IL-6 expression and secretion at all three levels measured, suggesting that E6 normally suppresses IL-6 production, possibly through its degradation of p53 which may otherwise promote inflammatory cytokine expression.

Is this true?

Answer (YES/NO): NO